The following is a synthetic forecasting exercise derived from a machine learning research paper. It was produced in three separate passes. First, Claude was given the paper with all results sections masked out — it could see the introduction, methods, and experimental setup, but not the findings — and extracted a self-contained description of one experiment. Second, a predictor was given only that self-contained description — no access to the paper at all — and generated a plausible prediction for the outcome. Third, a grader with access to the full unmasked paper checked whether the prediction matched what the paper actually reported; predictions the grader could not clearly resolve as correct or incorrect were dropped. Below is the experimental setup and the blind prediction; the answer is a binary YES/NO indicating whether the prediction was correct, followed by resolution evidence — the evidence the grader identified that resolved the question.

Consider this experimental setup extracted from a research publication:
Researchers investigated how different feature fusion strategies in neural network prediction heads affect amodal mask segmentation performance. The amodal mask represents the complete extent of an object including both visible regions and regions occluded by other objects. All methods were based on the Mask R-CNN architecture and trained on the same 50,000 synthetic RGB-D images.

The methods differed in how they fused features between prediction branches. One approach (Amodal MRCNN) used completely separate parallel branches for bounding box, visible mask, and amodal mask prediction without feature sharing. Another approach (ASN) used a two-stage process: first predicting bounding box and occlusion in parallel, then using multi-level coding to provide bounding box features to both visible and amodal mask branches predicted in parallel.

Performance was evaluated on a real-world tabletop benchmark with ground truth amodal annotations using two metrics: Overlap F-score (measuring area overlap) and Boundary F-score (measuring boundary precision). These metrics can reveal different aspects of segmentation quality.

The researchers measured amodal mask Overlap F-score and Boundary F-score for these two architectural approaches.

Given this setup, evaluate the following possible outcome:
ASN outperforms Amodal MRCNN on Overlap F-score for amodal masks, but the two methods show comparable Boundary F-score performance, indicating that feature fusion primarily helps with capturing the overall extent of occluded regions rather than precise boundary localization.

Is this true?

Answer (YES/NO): NO